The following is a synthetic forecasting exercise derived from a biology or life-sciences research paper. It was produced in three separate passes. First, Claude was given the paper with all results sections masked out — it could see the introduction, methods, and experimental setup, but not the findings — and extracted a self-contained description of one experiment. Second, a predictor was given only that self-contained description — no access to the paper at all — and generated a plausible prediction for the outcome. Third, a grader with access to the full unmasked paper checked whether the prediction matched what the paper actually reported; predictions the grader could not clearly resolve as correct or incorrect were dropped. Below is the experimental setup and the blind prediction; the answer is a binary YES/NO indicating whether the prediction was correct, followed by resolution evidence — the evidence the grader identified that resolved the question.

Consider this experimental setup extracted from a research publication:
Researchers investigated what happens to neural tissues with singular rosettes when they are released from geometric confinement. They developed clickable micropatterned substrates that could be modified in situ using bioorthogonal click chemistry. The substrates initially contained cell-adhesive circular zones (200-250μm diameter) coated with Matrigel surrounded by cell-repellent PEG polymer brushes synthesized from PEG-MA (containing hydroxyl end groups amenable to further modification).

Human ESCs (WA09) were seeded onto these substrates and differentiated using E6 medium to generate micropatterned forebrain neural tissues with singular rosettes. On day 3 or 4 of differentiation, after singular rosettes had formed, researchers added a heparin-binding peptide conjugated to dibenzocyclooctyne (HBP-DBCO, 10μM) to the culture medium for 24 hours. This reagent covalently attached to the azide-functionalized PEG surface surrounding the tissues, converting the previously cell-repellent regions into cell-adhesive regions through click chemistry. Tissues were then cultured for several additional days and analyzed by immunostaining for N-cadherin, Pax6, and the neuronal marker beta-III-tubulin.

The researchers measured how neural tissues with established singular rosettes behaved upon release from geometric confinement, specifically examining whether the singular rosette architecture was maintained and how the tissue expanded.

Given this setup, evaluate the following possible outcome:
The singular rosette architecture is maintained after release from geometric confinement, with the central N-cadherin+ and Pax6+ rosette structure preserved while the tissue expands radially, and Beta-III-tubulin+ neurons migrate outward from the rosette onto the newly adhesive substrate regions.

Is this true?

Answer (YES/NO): YES